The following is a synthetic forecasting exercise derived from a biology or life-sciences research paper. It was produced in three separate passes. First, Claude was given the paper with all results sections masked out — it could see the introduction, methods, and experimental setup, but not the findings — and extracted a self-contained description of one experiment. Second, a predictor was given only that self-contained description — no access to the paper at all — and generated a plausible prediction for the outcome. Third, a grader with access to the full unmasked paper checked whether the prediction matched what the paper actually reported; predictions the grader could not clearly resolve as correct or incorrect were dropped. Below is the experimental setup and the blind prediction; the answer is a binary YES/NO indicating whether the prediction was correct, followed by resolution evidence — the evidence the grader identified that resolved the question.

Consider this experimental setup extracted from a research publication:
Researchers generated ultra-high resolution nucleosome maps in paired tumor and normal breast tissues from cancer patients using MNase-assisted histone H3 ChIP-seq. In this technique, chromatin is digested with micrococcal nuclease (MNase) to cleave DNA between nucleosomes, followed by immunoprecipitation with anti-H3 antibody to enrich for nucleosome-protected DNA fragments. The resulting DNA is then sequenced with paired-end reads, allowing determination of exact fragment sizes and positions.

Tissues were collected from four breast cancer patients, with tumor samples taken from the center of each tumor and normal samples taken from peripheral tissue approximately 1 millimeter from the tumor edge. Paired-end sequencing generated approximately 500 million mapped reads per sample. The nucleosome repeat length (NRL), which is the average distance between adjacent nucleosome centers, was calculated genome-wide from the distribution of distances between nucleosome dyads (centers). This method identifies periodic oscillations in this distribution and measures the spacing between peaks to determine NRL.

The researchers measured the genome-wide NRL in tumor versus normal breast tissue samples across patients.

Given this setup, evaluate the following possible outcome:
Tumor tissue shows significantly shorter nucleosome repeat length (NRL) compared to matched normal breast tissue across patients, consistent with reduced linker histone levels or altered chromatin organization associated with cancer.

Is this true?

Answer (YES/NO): YES